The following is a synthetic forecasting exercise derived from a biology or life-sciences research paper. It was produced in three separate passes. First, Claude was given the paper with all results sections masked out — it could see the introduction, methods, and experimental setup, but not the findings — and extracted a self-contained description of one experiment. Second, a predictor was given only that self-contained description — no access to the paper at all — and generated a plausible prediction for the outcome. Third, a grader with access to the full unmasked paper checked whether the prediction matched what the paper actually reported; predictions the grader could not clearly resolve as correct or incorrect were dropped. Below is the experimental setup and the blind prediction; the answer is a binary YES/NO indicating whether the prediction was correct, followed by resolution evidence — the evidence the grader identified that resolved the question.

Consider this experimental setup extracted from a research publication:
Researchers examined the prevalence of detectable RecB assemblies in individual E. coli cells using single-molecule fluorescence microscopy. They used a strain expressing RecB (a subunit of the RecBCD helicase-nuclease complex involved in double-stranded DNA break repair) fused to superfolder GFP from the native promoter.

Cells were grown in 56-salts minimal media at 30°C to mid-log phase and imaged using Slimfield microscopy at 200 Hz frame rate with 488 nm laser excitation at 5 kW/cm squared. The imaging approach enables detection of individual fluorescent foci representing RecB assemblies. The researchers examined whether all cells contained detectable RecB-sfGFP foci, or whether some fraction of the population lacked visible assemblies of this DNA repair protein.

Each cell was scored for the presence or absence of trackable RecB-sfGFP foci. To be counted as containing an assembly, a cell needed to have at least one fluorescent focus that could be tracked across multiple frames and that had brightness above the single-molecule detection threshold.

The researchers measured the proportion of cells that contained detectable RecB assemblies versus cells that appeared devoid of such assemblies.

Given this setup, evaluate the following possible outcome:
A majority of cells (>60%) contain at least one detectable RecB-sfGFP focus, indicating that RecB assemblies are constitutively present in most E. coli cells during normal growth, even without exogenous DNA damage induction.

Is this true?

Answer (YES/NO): YES